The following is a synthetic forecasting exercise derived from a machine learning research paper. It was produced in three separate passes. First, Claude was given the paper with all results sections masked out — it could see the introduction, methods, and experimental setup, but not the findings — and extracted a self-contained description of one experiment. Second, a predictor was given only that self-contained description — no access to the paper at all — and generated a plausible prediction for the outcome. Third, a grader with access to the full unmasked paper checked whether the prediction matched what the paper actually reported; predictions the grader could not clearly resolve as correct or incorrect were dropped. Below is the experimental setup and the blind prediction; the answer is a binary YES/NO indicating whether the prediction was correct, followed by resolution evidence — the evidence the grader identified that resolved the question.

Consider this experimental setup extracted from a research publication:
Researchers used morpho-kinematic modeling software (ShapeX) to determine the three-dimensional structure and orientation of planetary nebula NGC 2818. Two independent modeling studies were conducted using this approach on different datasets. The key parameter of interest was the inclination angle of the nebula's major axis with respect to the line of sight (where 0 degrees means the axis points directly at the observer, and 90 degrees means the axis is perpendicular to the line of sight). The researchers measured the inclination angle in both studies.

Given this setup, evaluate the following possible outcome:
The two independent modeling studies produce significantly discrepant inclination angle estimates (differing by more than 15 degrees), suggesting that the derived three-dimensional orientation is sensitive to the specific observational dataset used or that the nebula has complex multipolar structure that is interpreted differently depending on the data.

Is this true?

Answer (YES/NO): NO